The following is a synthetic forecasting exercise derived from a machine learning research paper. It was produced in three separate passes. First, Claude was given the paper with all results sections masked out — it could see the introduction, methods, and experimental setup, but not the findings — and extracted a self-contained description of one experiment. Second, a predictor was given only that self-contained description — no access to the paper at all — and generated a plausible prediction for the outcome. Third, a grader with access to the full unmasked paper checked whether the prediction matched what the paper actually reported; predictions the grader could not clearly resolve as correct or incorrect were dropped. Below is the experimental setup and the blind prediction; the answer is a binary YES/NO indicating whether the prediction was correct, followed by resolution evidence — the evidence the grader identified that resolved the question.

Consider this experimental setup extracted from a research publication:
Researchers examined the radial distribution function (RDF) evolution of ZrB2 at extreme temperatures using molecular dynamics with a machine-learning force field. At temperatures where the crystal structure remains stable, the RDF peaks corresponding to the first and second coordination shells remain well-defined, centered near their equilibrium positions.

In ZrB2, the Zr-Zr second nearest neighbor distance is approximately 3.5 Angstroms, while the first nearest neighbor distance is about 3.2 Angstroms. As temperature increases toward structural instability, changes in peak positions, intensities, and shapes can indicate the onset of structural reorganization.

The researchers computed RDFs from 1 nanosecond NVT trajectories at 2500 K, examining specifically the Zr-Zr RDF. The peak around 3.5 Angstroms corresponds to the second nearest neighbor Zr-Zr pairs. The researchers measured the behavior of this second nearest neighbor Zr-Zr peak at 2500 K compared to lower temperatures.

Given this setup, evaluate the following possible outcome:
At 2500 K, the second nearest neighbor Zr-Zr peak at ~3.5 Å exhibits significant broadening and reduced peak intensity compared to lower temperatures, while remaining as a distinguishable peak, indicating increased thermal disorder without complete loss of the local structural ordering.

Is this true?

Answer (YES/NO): NO